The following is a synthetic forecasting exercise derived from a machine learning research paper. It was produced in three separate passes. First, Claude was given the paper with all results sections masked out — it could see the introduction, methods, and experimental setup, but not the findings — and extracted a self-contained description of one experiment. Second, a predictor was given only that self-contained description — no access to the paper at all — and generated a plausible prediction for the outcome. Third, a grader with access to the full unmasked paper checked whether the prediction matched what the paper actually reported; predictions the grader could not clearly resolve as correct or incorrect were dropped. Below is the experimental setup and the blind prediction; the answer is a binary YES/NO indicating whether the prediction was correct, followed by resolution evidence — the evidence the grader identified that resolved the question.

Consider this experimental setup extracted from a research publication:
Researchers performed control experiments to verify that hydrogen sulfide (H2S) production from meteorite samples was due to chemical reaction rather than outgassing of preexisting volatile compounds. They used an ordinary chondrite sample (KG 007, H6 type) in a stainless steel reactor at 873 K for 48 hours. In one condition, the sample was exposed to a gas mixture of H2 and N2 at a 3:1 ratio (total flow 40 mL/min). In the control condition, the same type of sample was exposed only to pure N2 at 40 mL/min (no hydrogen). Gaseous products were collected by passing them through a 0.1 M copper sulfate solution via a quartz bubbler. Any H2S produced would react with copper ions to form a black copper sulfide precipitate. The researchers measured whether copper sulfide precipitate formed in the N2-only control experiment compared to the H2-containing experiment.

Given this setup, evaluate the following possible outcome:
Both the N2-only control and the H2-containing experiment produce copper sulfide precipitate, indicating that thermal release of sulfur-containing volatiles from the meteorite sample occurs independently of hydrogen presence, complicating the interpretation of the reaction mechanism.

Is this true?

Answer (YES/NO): NO